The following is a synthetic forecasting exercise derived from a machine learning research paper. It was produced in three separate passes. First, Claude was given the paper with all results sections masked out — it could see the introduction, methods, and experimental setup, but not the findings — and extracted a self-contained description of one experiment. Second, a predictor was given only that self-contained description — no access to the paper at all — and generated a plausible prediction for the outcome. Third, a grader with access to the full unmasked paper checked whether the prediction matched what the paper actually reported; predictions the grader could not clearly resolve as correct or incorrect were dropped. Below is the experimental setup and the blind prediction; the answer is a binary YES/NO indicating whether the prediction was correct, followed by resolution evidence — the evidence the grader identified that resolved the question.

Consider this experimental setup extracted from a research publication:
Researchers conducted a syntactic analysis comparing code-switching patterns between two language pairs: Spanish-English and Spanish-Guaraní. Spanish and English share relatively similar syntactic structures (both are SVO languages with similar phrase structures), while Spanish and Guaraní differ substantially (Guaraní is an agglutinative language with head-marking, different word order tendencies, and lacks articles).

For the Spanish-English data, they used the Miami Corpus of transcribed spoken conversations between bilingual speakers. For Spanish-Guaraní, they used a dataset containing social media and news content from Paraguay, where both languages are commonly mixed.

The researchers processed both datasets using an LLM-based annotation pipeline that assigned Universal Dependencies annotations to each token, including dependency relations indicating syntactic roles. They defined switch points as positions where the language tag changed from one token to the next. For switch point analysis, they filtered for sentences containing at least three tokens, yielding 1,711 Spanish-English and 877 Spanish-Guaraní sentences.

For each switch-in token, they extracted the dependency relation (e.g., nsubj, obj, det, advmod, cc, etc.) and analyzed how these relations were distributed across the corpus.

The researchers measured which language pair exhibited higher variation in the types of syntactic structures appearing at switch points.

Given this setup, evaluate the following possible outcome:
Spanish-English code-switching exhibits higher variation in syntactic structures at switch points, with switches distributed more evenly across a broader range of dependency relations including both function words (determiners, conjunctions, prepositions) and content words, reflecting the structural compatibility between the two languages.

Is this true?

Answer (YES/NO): NO